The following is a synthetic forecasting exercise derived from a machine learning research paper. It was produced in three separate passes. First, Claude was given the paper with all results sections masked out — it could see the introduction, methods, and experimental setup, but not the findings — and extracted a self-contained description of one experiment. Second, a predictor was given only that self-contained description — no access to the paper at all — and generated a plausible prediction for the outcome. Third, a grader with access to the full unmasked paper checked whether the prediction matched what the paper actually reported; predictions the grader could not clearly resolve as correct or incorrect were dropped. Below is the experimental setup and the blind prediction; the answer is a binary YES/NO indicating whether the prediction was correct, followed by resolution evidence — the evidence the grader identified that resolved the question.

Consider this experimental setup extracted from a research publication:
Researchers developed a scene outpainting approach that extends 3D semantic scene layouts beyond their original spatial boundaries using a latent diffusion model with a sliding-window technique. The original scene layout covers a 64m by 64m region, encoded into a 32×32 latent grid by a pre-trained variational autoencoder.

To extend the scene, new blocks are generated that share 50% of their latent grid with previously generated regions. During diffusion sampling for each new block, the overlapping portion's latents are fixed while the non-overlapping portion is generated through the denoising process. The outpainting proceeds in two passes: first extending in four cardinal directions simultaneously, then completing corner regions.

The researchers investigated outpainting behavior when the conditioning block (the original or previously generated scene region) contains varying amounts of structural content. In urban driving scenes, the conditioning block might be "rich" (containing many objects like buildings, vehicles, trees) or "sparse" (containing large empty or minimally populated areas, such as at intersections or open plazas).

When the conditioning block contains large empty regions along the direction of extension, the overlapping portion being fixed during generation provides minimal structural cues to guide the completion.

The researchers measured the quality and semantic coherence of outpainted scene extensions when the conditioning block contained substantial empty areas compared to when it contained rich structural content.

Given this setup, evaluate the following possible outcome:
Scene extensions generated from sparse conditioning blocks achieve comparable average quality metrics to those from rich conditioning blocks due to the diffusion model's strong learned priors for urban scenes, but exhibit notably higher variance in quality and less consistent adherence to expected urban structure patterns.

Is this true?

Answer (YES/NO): NO